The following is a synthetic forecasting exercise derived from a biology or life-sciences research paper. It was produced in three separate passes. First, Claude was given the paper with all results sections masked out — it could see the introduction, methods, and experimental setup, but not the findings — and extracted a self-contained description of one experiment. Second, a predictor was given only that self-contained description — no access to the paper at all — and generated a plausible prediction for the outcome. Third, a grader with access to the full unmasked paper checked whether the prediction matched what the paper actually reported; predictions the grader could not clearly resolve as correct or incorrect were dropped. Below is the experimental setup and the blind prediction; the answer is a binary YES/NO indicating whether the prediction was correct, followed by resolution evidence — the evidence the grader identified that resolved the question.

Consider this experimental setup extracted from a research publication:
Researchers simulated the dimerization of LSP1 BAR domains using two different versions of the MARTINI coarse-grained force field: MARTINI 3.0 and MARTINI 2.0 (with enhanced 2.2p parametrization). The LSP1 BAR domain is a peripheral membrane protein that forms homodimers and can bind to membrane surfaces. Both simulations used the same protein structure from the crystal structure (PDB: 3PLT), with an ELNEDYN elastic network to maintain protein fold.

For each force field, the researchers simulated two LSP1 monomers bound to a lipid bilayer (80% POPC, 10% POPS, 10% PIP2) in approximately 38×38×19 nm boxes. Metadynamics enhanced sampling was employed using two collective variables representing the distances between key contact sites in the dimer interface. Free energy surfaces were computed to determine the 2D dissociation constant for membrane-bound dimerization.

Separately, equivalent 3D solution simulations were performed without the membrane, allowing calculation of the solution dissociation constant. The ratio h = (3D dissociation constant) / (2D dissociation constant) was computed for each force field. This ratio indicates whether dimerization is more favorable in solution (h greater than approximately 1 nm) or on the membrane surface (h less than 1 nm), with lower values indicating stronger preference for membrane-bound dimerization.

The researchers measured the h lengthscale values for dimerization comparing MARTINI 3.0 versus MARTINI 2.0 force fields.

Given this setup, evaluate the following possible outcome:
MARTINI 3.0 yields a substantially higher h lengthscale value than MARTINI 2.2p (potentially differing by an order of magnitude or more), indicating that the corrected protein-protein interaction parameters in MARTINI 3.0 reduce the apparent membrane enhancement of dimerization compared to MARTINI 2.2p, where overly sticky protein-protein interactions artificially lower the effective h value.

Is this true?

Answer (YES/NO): NO